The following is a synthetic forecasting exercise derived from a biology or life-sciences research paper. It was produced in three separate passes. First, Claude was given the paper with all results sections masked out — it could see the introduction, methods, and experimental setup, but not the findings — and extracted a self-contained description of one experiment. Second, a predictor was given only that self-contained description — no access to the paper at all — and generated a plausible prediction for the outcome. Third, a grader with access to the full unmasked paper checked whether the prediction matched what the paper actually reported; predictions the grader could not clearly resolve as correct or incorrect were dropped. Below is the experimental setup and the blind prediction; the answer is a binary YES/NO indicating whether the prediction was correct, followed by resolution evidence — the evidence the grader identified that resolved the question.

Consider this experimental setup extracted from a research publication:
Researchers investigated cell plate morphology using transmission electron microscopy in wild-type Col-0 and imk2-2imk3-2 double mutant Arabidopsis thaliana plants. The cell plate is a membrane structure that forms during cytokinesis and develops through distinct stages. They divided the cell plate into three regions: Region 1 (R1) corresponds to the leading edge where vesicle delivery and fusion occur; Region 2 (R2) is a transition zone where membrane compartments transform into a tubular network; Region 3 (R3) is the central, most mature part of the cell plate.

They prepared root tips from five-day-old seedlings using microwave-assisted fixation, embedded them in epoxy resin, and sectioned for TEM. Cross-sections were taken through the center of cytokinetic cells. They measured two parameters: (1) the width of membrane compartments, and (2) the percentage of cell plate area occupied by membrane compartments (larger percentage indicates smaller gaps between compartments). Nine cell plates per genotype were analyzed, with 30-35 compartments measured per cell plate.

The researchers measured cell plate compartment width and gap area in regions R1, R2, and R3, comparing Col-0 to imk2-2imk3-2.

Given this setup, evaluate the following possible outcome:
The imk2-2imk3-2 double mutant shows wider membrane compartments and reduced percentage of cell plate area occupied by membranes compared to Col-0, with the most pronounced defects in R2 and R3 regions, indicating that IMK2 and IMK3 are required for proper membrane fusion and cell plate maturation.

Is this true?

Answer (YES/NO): NO